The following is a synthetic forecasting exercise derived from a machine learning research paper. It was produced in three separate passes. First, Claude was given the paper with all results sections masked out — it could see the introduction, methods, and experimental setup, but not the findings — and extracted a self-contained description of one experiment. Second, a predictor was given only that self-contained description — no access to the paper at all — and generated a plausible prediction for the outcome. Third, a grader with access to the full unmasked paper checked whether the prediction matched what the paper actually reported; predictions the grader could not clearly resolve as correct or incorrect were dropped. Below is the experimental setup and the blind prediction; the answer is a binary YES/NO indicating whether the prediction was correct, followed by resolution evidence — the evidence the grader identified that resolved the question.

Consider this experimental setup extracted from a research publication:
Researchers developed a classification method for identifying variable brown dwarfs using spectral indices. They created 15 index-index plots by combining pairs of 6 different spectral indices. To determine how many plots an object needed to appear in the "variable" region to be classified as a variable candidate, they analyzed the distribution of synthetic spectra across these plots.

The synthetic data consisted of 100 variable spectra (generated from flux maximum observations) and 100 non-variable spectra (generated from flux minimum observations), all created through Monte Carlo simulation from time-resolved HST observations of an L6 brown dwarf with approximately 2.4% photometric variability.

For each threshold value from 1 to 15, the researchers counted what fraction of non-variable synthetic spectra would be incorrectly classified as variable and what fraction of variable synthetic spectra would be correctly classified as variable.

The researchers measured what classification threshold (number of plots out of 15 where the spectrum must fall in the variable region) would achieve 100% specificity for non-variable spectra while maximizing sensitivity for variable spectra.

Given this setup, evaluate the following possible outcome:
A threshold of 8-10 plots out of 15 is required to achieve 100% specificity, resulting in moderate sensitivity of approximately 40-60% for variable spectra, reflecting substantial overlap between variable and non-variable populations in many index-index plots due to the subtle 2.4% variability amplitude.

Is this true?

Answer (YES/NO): NO